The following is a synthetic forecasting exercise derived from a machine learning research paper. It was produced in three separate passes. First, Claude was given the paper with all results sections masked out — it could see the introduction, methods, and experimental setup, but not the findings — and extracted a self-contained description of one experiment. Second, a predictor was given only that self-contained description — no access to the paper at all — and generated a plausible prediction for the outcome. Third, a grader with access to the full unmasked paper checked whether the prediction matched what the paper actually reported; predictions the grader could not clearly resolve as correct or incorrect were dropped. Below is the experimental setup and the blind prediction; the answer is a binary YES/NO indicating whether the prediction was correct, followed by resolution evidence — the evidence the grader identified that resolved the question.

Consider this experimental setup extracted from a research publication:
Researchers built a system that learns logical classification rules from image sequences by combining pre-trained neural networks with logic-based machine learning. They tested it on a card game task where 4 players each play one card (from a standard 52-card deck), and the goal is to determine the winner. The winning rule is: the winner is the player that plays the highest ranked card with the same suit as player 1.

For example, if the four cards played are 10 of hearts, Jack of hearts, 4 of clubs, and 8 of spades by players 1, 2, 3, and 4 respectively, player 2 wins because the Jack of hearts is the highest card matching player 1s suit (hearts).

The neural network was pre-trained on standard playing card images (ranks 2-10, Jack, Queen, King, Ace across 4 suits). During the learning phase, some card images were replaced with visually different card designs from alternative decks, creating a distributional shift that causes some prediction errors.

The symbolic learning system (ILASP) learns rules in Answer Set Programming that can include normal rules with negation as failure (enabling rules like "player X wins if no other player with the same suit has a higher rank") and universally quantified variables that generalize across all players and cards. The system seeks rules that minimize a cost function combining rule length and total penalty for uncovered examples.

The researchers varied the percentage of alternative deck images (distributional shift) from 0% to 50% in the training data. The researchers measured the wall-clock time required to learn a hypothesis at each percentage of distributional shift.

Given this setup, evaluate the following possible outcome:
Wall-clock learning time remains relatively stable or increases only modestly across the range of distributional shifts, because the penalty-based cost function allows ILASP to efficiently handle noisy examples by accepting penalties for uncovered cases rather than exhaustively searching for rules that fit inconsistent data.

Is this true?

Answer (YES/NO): NO